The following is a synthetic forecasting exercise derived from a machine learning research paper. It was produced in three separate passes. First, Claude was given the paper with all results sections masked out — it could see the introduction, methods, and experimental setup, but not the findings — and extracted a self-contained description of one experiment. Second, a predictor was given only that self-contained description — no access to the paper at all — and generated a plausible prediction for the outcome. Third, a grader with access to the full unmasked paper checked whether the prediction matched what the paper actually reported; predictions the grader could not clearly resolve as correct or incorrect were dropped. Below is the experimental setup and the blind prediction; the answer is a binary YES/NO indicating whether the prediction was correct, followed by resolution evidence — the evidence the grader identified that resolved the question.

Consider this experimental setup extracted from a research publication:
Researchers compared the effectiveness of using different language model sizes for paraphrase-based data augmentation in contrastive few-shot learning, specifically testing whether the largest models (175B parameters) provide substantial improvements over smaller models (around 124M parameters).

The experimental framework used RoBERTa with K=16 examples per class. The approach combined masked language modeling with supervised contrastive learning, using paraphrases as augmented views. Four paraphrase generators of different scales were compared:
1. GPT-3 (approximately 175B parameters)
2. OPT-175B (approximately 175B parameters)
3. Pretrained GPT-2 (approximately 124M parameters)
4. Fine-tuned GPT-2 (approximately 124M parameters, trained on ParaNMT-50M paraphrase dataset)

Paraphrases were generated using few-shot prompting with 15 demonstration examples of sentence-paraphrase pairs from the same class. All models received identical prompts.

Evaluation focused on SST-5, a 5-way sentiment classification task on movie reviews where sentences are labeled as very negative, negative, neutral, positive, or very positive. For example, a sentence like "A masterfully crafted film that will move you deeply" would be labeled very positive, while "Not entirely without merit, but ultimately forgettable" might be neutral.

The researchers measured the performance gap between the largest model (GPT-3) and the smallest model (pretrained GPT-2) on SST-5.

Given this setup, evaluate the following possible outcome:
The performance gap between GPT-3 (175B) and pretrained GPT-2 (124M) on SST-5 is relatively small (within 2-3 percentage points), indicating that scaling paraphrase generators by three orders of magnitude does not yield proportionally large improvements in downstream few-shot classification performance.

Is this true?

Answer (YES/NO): YES